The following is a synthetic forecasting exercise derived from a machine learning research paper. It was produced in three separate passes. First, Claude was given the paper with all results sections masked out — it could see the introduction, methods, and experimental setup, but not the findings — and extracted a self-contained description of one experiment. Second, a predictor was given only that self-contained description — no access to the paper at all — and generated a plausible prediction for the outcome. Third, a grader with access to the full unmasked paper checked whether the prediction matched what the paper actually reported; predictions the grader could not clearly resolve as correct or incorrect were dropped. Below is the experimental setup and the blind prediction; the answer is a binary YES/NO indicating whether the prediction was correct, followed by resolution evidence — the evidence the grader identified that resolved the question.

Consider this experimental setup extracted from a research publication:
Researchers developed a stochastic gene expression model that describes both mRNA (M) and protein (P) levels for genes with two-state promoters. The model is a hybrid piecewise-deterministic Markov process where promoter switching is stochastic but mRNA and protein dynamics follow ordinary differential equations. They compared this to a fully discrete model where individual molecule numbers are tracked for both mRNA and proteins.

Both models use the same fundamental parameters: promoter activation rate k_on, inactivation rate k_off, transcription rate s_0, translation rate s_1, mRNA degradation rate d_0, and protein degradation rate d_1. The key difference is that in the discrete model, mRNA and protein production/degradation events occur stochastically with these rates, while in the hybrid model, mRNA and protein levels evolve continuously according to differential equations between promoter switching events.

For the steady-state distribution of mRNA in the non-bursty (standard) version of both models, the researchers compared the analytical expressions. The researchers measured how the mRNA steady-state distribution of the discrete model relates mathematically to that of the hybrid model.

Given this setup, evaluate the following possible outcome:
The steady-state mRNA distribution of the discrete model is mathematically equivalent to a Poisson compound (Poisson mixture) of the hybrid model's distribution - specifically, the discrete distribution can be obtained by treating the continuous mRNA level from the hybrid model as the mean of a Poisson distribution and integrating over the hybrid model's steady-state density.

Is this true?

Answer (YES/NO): YES